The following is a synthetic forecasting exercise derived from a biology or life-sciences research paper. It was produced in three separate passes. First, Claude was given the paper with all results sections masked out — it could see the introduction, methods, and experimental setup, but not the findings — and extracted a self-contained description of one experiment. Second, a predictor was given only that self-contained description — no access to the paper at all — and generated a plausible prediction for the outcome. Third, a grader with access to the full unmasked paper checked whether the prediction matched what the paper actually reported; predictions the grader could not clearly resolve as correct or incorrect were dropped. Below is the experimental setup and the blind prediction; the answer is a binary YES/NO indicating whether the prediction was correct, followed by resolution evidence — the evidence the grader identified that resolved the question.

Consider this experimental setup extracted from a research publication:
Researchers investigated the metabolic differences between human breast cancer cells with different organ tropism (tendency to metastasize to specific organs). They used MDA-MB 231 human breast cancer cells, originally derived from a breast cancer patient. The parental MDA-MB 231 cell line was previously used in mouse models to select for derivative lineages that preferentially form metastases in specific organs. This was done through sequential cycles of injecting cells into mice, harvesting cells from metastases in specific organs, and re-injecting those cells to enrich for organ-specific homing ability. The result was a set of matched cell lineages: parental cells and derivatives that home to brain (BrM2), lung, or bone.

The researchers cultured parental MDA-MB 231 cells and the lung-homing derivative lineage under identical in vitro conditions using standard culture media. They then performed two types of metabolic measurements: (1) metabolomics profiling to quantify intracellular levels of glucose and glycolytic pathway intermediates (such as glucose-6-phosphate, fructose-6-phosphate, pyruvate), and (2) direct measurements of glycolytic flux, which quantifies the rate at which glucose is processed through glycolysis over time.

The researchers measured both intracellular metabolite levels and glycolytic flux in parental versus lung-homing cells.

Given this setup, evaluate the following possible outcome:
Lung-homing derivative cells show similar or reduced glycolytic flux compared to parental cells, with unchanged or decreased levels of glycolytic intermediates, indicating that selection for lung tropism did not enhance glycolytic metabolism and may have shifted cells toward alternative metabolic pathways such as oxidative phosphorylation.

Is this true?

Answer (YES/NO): NO